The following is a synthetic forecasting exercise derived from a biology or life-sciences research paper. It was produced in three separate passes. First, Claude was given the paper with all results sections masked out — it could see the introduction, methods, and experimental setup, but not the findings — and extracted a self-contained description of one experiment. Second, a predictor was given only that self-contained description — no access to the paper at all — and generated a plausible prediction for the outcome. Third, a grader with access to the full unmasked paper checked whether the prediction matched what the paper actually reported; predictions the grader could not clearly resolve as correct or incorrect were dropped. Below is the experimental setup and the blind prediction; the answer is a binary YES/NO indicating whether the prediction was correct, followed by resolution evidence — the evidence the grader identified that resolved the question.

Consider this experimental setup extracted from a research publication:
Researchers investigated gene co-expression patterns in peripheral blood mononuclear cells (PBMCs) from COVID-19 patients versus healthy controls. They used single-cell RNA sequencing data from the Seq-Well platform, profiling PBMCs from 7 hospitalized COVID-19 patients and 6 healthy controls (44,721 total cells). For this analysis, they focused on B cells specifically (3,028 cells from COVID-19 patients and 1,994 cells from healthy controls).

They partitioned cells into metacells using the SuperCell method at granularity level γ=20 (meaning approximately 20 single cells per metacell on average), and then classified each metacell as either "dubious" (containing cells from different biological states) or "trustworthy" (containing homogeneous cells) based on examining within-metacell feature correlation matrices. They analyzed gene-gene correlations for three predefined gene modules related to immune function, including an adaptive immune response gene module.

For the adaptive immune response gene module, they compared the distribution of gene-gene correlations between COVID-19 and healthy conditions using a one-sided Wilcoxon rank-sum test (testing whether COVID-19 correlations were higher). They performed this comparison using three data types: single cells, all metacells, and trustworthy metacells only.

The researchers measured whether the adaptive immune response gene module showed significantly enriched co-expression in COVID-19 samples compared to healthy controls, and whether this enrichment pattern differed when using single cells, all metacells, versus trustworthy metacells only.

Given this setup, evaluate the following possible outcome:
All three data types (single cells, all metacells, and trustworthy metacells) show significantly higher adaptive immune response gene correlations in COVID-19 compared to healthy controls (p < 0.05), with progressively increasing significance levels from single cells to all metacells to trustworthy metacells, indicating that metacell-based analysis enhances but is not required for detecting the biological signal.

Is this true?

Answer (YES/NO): NO